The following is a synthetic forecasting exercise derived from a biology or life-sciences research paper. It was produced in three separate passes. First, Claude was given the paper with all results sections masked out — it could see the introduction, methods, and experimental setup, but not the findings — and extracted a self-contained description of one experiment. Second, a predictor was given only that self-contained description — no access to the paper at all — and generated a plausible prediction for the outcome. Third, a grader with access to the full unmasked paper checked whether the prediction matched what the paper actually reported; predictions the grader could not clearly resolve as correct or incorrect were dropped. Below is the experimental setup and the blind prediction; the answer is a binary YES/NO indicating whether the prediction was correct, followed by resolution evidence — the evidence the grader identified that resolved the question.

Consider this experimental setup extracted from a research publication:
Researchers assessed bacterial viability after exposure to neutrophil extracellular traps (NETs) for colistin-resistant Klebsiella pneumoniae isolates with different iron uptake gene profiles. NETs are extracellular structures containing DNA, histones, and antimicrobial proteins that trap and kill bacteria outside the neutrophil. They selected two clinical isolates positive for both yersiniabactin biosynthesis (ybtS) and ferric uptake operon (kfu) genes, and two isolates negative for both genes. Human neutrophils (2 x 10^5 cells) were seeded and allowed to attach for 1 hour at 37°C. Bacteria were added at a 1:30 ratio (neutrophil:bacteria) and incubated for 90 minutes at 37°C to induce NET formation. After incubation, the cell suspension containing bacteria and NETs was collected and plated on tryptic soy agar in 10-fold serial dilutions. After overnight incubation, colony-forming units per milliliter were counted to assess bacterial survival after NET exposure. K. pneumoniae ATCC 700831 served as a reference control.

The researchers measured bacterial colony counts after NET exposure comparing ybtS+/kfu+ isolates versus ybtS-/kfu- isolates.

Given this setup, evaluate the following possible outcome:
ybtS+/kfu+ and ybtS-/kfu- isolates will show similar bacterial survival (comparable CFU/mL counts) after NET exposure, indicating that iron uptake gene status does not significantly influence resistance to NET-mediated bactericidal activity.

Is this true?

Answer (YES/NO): NO